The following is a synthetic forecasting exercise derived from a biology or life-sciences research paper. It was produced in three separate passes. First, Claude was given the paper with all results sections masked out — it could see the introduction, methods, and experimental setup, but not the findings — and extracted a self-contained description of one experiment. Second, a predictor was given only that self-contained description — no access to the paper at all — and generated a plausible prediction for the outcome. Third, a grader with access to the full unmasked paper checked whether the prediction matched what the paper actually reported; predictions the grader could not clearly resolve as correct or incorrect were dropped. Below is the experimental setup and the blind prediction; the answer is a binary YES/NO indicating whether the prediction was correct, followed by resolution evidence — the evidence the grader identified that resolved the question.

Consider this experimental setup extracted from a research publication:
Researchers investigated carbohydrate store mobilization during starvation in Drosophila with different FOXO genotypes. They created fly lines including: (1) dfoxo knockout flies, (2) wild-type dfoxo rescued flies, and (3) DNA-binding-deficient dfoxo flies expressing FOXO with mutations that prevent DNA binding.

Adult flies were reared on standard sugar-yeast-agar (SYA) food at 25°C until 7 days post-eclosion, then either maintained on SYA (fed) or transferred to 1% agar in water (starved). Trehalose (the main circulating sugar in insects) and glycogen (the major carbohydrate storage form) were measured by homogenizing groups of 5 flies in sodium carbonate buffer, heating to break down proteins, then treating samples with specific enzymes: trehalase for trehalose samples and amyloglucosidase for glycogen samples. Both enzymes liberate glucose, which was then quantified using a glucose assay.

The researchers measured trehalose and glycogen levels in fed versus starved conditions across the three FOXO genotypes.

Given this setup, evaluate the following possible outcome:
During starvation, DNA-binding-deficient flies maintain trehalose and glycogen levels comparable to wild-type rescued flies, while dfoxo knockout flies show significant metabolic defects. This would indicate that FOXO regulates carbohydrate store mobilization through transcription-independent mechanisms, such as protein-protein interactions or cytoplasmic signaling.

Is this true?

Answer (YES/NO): NO